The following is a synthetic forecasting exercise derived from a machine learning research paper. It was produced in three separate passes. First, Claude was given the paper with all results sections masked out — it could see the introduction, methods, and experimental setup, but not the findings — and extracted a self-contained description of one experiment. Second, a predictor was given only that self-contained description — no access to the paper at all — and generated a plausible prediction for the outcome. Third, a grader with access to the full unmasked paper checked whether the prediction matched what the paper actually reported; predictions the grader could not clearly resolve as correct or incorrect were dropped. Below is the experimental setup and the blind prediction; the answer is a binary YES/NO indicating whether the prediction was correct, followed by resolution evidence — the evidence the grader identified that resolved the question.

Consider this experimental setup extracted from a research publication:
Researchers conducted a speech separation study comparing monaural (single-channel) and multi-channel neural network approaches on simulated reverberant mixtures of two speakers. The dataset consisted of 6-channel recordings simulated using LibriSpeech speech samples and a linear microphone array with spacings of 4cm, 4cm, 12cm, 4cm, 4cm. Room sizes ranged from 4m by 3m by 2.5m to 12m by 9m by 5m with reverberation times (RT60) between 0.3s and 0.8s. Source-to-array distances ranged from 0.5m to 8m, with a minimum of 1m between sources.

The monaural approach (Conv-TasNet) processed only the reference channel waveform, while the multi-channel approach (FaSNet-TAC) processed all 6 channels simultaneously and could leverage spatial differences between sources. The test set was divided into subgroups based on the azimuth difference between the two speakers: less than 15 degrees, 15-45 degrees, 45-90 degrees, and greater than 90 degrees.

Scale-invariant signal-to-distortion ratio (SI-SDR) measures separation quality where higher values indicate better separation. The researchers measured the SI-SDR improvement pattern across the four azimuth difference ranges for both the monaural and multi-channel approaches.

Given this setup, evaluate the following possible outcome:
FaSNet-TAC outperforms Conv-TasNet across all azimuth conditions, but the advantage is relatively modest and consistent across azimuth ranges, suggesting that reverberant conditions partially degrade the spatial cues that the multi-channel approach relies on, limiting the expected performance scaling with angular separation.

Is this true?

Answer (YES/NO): NO